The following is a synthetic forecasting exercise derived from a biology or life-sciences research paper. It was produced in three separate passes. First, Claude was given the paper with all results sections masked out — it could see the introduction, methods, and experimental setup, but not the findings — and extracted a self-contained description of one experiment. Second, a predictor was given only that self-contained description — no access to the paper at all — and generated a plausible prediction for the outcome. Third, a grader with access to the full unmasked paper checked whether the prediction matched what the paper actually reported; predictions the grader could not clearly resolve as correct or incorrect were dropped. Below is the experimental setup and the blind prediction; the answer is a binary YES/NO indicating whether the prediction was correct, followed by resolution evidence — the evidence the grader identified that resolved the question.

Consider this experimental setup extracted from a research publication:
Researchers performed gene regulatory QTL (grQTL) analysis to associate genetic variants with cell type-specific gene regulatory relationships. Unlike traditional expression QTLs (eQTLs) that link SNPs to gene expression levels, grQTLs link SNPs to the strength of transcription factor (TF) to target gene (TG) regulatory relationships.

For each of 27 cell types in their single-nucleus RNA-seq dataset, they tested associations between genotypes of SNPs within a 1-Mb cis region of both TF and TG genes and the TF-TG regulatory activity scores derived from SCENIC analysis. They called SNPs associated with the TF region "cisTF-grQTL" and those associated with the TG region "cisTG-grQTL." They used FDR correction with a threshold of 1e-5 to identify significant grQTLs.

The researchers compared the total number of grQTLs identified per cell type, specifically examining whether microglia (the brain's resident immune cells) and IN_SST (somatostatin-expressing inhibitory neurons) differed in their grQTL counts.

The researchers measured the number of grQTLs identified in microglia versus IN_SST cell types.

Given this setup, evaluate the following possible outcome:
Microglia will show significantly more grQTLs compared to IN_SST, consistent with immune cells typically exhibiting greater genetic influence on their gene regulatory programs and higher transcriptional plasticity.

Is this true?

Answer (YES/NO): NO